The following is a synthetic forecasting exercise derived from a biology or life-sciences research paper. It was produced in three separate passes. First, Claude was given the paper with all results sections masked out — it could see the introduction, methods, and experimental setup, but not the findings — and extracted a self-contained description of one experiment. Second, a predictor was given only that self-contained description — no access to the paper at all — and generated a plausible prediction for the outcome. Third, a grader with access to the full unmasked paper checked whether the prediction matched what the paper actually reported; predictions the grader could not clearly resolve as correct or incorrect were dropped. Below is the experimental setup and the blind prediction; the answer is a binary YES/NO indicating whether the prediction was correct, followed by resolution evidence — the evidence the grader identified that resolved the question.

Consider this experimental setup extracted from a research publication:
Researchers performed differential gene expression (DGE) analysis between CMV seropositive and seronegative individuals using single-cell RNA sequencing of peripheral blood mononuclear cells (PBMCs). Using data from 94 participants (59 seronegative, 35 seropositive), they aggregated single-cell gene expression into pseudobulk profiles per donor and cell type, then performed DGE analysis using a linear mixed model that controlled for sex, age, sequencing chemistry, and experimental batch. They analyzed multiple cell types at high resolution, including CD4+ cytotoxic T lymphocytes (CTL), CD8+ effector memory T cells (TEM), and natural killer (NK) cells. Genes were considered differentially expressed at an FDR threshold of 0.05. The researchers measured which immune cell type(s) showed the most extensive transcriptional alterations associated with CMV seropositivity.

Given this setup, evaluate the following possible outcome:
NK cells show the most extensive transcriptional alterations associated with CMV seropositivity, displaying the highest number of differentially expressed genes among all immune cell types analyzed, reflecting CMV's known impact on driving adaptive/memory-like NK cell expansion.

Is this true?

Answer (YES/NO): NO